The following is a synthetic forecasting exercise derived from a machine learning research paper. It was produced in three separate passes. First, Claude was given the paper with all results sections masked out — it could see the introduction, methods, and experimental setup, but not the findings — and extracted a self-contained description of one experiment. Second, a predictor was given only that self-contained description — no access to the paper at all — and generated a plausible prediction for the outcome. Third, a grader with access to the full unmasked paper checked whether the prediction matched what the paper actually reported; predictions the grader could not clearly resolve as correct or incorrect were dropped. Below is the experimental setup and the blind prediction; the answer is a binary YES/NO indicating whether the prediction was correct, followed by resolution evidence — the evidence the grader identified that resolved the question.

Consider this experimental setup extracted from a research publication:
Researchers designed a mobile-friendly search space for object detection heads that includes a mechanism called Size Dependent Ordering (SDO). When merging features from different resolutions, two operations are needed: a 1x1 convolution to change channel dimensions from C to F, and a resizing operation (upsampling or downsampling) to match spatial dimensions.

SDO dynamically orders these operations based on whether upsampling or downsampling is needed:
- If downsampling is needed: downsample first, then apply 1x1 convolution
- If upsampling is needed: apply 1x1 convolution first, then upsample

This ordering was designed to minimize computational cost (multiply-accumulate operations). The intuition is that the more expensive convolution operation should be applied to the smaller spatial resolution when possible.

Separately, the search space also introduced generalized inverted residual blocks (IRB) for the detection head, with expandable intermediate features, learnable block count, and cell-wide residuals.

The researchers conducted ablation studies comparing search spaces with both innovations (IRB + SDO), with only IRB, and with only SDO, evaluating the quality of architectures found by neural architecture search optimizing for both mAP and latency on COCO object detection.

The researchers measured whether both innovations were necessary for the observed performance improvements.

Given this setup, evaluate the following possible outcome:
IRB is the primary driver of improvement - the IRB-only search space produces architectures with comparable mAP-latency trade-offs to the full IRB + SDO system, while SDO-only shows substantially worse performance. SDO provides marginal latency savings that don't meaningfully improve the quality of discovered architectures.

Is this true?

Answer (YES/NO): NO